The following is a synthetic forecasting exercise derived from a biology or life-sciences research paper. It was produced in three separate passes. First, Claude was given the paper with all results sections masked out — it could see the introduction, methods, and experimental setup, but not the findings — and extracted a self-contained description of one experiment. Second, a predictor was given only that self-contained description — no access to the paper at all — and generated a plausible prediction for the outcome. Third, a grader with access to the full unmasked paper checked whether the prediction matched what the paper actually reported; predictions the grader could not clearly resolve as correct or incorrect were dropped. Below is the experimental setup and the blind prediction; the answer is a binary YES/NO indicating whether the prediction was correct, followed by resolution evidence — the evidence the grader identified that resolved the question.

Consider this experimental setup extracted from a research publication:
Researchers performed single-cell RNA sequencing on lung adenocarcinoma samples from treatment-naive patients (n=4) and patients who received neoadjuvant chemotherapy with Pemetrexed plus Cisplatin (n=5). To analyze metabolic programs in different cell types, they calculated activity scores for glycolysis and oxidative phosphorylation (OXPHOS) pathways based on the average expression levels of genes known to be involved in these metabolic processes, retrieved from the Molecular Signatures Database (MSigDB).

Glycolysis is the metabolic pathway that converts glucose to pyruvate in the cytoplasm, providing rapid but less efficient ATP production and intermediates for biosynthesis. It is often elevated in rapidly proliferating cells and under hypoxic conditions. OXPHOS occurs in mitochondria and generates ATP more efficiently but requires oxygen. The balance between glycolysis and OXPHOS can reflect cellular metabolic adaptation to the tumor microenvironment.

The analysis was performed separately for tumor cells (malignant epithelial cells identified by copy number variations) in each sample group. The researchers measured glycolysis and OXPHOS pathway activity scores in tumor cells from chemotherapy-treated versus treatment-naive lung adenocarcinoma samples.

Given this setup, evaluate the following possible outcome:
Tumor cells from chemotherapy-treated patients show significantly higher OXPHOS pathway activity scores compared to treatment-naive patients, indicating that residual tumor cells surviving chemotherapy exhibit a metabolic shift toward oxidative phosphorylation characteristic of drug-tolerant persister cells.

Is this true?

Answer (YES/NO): NO